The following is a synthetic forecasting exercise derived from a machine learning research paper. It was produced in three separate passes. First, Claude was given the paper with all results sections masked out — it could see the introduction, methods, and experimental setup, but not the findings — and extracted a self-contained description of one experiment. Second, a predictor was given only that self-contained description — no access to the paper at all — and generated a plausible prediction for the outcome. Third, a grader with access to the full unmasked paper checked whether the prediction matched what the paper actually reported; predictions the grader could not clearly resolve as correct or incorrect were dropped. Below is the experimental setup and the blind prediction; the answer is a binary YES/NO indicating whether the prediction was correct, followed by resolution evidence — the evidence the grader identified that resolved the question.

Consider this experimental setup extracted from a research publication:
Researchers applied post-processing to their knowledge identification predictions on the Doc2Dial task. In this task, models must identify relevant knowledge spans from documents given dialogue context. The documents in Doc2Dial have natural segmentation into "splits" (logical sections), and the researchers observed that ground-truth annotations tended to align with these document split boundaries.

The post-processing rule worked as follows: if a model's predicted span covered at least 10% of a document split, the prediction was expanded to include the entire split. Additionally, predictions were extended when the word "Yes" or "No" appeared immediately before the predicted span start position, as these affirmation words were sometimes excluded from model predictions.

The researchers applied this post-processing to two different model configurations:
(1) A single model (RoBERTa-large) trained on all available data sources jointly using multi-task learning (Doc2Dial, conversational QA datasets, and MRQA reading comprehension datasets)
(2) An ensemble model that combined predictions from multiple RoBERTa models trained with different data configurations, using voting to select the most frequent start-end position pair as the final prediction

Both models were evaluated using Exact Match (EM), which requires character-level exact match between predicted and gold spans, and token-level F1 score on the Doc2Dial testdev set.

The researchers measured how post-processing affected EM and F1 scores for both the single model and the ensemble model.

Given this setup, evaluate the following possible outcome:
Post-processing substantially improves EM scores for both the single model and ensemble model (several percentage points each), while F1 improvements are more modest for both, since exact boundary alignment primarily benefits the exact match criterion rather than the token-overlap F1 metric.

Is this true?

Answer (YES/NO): NO